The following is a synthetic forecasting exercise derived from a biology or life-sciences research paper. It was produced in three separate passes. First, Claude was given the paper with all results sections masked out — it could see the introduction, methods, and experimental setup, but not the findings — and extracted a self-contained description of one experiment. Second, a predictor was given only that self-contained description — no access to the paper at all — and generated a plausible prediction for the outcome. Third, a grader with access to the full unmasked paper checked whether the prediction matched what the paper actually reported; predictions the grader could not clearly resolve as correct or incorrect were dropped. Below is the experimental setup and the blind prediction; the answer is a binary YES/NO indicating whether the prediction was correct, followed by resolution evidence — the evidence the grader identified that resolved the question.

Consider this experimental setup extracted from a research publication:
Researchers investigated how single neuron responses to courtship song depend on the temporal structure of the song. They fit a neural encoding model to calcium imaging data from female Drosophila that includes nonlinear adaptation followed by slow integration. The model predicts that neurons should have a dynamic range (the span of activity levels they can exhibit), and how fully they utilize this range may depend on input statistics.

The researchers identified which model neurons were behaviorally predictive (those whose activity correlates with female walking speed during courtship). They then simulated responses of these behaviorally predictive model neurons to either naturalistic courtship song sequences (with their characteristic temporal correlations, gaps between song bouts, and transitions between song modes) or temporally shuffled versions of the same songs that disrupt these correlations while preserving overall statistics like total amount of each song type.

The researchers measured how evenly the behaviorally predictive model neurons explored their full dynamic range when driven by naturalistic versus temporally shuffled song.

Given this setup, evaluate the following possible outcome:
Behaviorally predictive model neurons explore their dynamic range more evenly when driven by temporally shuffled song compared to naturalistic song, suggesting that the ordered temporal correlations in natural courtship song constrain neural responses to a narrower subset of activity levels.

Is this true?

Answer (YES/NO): NO